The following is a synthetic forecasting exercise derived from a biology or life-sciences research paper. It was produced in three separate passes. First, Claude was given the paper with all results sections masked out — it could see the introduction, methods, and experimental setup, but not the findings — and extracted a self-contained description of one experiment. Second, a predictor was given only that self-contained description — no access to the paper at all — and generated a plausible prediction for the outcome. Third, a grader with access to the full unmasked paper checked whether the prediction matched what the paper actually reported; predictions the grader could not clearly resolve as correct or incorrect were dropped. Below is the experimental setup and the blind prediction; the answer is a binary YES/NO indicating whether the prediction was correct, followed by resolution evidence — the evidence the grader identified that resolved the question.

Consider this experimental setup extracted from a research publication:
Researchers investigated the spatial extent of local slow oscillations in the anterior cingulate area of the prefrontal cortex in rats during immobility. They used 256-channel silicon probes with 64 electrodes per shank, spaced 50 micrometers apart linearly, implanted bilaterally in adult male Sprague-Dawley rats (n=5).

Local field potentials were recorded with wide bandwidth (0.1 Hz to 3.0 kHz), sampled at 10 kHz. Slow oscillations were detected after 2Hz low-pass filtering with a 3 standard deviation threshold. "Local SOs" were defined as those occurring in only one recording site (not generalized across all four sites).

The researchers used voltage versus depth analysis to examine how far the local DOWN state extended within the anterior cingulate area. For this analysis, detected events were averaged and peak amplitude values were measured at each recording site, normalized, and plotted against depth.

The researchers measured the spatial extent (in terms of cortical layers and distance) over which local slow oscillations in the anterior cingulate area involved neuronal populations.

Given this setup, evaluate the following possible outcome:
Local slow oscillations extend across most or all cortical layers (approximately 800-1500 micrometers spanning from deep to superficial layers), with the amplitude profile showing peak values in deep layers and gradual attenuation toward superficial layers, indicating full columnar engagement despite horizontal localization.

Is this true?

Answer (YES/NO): NO